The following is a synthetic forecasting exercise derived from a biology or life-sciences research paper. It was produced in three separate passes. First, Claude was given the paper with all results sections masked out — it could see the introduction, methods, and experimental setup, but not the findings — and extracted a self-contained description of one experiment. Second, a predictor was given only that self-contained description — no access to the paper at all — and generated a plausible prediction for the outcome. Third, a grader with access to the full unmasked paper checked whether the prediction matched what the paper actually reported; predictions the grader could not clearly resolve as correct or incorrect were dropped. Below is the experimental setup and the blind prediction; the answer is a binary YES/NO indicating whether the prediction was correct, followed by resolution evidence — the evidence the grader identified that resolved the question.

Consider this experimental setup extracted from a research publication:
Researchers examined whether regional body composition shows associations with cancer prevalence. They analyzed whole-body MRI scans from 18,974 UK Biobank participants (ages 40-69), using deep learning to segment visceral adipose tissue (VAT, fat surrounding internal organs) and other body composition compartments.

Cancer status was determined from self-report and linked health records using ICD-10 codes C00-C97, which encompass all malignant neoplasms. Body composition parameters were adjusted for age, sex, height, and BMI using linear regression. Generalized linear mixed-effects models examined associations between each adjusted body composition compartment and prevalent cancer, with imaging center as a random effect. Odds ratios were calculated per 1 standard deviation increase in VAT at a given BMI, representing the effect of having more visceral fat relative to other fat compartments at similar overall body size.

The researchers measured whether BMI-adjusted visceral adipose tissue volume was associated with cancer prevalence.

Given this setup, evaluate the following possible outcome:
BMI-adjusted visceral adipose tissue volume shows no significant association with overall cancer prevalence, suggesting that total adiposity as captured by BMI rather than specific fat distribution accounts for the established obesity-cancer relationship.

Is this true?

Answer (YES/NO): NO